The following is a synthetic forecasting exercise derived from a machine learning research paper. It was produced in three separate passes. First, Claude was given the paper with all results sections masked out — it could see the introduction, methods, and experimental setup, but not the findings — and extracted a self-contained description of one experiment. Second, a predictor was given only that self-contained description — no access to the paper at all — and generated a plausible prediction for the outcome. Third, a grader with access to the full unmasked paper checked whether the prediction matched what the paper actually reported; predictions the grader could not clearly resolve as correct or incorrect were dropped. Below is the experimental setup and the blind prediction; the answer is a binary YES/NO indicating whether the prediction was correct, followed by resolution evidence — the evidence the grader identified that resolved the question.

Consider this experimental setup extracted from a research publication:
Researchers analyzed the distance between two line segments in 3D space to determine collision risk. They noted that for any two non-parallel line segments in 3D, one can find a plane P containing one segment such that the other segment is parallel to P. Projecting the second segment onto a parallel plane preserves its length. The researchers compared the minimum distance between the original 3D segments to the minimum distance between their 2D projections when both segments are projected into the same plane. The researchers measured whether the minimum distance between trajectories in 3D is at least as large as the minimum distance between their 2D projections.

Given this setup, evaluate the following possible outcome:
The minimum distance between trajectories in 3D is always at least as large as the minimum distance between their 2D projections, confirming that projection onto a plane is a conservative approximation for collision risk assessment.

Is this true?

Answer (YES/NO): YES